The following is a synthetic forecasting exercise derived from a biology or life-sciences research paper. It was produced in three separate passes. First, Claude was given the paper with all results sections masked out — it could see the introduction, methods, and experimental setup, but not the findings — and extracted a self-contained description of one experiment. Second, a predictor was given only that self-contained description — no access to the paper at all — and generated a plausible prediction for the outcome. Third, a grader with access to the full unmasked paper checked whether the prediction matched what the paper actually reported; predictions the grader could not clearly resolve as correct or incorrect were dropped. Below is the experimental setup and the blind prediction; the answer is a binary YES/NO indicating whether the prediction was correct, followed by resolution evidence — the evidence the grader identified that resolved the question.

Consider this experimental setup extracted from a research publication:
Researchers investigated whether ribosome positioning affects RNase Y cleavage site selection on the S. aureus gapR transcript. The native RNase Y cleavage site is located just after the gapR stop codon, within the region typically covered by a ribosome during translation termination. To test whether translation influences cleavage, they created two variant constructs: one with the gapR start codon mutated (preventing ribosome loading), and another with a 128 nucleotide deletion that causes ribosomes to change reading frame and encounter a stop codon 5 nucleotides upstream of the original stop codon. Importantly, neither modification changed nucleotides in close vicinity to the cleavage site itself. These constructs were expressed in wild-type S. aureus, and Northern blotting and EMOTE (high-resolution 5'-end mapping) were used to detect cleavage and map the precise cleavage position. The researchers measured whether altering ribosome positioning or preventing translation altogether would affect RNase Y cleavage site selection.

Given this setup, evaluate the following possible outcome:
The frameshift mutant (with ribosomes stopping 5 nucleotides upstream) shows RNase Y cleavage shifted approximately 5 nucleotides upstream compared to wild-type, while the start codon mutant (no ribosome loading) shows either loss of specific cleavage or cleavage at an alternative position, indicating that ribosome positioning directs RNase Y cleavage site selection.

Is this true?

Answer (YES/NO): NO